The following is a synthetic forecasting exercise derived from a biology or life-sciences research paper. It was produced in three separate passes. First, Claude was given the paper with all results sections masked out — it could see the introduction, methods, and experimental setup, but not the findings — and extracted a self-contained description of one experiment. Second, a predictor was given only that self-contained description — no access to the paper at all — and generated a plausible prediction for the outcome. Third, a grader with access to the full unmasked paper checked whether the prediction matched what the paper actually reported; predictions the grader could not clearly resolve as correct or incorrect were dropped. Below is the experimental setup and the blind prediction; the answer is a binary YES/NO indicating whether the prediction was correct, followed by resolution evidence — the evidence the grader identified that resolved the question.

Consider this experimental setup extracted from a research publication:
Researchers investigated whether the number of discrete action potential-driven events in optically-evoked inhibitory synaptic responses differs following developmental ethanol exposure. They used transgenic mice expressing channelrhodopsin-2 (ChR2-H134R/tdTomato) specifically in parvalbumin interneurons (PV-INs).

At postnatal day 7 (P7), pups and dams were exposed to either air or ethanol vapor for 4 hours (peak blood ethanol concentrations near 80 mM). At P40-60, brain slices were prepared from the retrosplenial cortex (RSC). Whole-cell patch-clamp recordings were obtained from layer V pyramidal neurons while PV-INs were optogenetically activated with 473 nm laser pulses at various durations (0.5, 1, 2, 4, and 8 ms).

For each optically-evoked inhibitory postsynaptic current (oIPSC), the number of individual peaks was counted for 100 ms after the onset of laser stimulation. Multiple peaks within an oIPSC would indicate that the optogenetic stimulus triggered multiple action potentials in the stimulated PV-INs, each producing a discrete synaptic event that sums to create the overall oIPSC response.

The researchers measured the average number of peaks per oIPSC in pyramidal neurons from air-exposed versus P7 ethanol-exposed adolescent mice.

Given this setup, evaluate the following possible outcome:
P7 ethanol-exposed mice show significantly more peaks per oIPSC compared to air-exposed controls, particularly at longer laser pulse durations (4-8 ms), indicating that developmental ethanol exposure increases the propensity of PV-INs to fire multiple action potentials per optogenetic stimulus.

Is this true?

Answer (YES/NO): NO